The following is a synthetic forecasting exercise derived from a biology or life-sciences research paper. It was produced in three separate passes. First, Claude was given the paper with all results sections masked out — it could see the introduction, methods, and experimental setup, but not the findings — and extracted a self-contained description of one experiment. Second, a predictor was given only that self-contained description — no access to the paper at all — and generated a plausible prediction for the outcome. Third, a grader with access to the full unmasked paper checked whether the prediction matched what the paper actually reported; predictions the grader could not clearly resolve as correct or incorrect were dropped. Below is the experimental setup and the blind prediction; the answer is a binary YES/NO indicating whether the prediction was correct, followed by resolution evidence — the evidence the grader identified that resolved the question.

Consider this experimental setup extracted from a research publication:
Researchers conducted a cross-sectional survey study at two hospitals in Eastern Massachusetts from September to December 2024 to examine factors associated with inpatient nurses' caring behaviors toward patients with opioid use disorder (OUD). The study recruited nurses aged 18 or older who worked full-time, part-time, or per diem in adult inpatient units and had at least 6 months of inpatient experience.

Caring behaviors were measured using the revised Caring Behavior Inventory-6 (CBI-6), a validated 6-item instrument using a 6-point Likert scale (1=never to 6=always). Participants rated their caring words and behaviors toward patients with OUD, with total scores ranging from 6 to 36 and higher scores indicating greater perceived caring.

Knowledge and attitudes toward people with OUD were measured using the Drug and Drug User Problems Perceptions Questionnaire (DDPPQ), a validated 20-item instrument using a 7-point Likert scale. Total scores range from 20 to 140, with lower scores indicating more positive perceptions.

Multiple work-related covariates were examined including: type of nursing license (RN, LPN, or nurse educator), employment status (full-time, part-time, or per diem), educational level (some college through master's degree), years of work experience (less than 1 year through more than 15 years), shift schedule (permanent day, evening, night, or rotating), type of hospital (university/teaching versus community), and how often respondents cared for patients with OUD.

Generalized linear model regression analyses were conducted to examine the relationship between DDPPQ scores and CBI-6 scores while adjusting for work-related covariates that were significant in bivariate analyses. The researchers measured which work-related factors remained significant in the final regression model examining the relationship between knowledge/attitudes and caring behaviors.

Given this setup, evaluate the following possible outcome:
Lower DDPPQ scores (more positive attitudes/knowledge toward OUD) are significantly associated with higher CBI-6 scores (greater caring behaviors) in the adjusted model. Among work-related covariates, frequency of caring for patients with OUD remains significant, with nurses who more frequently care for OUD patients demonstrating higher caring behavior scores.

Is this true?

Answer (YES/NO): NO